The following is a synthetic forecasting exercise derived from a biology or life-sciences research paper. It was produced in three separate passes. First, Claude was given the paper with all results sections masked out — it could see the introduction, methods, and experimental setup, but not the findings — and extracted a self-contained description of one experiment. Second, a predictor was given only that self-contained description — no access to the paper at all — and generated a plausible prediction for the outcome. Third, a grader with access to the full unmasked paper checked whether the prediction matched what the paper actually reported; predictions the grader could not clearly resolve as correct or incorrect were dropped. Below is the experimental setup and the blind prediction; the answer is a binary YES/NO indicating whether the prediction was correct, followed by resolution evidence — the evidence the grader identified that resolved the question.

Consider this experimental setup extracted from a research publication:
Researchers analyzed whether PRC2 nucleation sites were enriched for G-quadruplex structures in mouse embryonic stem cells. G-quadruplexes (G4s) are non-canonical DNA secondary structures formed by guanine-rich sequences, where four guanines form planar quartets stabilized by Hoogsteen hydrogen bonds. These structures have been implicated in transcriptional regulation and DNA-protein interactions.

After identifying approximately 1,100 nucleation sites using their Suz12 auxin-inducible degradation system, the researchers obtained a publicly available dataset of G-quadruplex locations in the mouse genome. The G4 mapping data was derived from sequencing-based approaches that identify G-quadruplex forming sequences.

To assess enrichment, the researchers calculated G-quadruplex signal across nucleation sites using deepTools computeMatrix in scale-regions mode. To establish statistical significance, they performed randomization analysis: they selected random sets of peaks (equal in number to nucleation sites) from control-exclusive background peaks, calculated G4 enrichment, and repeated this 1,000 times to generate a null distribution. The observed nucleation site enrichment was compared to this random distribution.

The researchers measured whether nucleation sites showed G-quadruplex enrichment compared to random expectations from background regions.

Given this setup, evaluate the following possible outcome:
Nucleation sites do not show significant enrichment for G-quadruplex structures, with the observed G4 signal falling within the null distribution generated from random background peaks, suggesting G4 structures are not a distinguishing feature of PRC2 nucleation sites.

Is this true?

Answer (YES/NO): YES